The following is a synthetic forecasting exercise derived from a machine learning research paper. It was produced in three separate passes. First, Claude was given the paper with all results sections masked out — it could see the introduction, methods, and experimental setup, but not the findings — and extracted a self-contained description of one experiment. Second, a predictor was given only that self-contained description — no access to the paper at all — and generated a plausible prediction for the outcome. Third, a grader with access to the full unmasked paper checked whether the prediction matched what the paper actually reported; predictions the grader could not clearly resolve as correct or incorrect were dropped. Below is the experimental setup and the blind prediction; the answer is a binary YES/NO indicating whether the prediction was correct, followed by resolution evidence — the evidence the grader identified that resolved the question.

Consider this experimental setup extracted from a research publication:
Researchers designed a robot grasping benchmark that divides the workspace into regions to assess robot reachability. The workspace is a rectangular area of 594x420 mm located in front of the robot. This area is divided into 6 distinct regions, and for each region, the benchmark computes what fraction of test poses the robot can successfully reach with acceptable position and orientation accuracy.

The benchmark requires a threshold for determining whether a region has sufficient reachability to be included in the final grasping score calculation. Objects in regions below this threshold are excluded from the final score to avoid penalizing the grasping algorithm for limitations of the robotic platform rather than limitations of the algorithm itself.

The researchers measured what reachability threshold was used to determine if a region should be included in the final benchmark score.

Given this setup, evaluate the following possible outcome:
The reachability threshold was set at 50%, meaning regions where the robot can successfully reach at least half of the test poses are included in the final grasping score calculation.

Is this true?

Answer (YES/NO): NO